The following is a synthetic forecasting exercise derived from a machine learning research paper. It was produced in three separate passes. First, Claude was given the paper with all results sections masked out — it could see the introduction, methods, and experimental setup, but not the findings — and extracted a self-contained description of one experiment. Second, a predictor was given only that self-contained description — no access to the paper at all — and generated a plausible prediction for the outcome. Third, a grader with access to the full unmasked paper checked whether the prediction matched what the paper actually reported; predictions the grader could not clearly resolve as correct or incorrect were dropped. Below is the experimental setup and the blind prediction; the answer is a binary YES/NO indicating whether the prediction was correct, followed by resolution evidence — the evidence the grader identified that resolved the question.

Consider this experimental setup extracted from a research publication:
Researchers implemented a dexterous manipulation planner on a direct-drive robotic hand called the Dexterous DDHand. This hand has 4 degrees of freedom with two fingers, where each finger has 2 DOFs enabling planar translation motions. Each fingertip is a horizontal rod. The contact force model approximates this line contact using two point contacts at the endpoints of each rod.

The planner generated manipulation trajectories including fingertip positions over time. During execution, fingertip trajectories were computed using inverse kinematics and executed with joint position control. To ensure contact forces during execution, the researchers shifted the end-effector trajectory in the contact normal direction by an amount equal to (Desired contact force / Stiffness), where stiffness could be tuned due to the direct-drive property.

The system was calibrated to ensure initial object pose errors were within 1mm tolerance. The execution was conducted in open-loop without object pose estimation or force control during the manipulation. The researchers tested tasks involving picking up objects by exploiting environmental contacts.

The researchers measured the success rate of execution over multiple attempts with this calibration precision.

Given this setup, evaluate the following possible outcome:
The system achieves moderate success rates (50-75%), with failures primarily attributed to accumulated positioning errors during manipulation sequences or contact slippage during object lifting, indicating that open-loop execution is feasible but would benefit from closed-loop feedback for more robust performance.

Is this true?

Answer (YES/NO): NO